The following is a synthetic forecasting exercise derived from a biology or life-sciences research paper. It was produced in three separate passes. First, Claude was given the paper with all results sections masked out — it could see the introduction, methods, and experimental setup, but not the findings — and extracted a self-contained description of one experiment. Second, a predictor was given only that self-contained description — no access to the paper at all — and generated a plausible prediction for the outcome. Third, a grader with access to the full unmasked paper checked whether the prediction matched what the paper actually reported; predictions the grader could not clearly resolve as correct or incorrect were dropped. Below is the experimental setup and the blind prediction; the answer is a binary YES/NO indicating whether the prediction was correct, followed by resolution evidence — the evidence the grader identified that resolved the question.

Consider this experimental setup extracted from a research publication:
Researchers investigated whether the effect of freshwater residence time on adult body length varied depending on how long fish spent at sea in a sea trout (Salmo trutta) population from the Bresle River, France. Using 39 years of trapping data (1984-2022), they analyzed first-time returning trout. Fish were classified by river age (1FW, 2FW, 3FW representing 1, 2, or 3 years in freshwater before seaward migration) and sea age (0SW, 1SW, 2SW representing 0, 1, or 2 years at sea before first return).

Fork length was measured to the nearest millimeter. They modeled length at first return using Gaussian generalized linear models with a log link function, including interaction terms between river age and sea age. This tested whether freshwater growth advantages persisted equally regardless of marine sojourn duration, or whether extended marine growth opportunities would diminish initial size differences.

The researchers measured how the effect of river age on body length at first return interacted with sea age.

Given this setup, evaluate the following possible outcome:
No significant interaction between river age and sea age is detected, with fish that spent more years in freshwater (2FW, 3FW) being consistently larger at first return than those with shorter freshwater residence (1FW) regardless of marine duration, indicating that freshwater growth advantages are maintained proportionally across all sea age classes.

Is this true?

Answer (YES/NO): NO